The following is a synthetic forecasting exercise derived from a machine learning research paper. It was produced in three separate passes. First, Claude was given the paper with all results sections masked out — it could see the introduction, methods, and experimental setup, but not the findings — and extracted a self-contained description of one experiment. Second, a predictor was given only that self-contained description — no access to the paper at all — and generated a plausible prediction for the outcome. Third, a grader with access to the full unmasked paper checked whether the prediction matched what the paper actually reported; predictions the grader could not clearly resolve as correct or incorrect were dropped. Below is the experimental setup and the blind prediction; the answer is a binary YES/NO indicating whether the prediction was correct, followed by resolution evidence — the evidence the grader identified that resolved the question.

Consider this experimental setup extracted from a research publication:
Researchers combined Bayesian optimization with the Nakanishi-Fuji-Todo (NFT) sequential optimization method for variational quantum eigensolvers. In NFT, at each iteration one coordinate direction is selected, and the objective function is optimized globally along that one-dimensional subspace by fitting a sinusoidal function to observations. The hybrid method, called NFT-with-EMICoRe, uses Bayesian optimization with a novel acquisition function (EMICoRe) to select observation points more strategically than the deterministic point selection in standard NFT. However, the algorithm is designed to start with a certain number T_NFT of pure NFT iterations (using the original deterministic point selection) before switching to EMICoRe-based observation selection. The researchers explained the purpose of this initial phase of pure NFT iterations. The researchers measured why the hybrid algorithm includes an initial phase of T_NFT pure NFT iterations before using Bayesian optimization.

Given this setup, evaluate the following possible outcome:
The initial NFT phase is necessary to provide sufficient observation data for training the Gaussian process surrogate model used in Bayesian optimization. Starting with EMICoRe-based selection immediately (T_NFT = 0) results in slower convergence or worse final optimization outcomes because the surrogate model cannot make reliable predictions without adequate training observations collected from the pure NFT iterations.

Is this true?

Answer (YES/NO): YES